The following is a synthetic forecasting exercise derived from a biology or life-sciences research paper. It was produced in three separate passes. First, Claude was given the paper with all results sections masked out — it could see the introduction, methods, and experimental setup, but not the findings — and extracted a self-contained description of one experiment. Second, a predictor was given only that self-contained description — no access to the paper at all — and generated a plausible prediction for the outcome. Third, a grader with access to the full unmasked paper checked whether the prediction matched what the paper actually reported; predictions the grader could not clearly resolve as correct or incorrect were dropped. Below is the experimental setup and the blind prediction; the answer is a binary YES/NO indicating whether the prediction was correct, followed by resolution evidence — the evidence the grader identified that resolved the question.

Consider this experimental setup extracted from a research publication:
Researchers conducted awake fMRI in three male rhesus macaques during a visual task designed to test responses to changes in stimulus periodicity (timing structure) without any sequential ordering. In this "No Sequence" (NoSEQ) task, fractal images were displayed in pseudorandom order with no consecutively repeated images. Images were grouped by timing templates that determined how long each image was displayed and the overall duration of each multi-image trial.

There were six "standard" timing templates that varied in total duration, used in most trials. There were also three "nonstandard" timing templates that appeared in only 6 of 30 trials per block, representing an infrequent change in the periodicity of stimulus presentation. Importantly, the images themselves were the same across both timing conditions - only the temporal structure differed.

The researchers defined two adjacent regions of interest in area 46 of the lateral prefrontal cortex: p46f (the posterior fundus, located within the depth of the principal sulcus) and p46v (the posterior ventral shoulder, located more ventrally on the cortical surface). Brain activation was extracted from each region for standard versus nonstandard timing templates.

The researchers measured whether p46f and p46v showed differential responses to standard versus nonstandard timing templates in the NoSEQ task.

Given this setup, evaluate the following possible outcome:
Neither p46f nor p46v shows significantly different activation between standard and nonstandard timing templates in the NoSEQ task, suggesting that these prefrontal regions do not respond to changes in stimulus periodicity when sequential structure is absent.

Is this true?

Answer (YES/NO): NO